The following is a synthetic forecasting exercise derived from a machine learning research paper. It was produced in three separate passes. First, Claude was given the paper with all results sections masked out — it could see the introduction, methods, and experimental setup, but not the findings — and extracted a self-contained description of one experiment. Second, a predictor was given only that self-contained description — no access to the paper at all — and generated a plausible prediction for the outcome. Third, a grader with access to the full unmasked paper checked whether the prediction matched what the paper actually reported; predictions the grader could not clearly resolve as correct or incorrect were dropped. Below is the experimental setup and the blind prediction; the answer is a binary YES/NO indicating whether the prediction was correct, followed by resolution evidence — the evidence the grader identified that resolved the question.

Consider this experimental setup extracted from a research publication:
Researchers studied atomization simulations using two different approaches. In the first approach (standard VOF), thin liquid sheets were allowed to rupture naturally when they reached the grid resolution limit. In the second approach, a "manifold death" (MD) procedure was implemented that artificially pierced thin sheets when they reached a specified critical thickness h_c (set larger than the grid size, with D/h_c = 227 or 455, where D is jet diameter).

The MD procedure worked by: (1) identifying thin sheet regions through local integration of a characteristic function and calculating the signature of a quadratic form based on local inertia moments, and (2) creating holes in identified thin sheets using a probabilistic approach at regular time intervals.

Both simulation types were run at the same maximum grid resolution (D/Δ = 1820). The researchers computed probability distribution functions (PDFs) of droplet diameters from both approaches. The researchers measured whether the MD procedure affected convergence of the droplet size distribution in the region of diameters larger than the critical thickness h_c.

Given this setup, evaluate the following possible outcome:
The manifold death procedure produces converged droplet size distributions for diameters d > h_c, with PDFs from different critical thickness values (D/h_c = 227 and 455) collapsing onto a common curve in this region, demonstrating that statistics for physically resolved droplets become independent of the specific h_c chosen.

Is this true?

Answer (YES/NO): NO